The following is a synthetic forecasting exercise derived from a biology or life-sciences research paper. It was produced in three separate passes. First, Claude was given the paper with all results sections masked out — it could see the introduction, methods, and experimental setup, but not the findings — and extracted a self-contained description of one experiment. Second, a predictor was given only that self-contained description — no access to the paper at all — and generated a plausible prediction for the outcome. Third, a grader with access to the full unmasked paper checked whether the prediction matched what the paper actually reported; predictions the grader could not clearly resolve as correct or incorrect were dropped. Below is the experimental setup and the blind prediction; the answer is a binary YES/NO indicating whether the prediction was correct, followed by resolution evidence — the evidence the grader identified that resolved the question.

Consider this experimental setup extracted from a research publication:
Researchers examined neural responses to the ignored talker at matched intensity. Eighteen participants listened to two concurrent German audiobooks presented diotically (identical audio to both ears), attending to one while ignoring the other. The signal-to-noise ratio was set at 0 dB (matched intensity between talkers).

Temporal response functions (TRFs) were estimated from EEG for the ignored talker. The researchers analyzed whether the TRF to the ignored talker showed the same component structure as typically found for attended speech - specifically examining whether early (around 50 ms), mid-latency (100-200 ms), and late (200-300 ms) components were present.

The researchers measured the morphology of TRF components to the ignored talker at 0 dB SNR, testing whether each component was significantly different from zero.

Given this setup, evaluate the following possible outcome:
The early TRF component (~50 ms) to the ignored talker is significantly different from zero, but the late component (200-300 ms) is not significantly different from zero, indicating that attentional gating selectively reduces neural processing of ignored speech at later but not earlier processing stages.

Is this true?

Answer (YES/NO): NO